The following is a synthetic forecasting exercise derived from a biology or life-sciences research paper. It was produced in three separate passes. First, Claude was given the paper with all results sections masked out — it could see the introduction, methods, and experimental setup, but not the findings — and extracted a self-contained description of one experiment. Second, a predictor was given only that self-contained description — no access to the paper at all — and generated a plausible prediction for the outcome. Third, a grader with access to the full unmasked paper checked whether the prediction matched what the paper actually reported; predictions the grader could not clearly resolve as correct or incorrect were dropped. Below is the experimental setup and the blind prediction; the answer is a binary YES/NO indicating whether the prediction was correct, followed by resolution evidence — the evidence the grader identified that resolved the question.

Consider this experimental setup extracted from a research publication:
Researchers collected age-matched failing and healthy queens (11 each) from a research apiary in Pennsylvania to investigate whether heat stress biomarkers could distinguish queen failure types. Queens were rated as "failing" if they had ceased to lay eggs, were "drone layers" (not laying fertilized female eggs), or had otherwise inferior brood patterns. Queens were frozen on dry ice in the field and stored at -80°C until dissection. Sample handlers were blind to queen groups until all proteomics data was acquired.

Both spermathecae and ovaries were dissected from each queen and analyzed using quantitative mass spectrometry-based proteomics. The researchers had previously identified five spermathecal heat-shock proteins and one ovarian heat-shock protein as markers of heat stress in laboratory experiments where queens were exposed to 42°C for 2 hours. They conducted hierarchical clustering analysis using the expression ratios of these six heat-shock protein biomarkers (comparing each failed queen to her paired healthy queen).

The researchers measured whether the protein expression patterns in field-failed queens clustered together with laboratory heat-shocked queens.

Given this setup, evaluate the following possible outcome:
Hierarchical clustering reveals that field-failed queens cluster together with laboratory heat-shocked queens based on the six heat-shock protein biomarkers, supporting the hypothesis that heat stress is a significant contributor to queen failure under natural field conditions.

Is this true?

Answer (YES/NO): NO